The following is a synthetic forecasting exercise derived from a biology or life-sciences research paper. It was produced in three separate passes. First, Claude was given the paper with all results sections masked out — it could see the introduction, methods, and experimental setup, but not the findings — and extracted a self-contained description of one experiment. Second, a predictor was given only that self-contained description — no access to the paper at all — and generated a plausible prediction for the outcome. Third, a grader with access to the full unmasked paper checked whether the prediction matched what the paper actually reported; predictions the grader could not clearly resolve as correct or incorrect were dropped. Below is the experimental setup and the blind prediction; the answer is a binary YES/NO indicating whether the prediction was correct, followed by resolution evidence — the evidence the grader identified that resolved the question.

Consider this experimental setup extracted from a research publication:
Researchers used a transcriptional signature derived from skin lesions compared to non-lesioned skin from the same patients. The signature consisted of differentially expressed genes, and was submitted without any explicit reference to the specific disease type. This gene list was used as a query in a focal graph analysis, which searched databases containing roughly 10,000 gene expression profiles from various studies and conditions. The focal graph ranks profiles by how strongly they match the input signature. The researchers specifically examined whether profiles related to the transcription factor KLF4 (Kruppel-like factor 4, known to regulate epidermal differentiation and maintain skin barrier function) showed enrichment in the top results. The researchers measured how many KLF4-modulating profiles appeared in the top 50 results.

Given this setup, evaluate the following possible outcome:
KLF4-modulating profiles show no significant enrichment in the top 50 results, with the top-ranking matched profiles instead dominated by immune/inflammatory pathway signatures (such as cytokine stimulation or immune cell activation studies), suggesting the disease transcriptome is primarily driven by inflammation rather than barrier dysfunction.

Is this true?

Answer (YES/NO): NO